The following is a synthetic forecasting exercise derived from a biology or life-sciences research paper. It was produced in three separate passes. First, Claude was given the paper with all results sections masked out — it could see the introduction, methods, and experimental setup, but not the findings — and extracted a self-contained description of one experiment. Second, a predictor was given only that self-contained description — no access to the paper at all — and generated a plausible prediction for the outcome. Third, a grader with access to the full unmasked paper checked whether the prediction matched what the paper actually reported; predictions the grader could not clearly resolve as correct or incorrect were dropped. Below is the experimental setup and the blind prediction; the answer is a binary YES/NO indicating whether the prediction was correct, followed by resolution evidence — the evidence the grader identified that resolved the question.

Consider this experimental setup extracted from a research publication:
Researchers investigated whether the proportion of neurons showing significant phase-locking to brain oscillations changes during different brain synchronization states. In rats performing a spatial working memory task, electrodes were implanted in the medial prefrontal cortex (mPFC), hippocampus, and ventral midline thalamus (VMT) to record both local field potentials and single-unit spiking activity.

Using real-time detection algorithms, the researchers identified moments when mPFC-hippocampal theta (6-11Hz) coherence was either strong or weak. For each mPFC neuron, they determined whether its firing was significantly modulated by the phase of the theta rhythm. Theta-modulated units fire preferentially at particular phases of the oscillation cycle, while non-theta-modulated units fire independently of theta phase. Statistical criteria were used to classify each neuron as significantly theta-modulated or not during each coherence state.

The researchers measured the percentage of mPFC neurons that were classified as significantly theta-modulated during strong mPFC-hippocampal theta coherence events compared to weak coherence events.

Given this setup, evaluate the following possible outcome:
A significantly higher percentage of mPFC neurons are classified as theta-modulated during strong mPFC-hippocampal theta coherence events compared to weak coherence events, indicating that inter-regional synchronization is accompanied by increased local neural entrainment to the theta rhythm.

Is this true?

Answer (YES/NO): NO